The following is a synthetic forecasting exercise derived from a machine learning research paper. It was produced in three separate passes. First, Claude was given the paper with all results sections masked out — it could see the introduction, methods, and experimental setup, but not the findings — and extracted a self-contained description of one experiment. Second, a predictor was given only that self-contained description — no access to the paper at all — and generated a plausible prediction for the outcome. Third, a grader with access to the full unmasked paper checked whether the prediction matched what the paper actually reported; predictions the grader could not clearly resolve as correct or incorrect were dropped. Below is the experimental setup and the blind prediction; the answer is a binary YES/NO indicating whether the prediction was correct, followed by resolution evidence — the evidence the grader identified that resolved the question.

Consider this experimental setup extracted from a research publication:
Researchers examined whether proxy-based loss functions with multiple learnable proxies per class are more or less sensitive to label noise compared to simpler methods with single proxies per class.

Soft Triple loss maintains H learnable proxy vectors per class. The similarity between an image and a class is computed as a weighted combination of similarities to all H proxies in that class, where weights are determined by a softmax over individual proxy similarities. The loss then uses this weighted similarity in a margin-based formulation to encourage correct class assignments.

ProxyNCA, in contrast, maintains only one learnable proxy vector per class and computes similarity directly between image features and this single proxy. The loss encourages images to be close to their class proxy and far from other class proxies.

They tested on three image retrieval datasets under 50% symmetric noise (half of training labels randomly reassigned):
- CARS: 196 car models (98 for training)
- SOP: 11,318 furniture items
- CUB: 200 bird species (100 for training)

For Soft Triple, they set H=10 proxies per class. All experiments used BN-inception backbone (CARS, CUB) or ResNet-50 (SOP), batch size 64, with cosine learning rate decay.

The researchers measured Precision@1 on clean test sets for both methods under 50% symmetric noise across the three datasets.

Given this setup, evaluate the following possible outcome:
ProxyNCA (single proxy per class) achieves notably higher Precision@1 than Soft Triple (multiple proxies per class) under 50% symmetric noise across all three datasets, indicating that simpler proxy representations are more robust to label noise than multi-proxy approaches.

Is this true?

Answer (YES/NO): NO